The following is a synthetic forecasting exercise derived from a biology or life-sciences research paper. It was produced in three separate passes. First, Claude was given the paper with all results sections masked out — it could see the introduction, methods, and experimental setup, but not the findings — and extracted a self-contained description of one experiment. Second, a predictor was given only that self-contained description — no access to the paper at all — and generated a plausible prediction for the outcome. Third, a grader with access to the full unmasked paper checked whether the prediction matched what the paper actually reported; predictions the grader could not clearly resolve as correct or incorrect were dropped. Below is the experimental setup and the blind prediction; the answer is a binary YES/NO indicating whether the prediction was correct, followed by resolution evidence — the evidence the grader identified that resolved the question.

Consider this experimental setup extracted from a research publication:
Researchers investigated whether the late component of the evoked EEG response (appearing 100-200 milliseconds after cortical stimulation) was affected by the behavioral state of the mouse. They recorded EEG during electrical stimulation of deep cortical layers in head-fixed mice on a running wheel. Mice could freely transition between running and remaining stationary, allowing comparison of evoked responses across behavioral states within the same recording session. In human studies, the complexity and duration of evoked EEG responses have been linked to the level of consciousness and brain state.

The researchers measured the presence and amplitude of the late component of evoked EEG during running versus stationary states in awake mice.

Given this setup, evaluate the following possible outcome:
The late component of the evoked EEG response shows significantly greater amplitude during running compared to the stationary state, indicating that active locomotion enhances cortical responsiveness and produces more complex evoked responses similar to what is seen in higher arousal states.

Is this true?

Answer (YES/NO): NO